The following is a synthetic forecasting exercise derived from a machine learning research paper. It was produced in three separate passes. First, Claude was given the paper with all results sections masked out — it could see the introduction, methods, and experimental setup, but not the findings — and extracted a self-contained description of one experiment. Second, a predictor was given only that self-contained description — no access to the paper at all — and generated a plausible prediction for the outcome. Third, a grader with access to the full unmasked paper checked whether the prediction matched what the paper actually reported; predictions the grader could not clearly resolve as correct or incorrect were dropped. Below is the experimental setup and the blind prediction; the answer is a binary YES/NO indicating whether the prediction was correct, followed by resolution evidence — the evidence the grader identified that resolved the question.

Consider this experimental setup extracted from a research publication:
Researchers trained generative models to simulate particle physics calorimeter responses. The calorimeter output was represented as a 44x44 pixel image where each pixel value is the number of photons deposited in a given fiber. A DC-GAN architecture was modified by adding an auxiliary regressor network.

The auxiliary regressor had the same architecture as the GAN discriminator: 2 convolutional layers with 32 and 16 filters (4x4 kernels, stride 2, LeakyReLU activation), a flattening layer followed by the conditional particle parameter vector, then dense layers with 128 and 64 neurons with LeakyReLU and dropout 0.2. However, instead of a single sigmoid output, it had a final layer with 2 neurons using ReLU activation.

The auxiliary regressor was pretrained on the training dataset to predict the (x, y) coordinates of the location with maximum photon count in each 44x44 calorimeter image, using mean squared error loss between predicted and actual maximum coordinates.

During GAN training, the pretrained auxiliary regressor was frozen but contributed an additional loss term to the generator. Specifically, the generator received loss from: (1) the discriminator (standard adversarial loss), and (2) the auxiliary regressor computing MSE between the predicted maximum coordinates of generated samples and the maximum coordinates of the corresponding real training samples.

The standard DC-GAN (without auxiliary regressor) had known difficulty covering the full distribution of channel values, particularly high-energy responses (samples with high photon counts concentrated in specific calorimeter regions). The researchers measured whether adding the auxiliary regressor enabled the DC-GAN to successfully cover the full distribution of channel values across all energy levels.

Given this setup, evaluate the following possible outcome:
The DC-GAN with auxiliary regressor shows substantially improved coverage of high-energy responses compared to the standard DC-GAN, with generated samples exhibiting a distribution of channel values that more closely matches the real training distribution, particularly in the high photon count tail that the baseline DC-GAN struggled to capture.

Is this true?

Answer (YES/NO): NO